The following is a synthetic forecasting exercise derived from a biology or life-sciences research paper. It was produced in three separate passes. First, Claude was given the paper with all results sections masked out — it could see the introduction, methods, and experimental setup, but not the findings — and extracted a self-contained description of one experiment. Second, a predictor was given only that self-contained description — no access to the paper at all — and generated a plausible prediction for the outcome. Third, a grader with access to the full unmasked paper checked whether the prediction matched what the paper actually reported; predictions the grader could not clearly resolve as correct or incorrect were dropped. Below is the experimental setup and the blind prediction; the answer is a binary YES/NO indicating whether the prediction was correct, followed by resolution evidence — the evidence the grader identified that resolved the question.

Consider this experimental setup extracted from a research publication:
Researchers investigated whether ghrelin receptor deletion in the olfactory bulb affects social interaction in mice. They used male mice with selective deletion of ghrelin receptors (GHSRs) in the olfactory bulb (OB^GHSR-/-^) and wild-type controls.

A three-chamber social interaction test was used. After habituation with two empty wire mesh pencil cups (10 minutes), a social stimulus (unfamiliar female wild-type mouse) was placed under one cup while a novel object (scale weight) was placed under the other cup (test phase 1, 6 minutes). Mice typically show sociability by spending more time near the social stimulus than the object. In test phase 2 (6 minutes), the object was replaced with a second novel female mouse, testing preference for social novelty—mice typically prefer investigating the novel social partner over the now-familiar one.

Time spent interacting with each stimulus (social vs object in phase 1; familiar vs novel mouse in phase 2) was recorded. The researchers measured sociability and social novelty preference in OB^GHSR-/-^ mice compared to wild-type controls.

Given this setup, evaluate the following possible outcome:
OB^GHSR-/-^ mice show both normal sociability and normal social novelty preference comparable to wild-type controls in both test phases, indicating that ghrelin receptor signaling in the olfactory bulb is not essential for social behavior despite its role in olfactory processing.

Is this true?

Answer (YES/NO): YES